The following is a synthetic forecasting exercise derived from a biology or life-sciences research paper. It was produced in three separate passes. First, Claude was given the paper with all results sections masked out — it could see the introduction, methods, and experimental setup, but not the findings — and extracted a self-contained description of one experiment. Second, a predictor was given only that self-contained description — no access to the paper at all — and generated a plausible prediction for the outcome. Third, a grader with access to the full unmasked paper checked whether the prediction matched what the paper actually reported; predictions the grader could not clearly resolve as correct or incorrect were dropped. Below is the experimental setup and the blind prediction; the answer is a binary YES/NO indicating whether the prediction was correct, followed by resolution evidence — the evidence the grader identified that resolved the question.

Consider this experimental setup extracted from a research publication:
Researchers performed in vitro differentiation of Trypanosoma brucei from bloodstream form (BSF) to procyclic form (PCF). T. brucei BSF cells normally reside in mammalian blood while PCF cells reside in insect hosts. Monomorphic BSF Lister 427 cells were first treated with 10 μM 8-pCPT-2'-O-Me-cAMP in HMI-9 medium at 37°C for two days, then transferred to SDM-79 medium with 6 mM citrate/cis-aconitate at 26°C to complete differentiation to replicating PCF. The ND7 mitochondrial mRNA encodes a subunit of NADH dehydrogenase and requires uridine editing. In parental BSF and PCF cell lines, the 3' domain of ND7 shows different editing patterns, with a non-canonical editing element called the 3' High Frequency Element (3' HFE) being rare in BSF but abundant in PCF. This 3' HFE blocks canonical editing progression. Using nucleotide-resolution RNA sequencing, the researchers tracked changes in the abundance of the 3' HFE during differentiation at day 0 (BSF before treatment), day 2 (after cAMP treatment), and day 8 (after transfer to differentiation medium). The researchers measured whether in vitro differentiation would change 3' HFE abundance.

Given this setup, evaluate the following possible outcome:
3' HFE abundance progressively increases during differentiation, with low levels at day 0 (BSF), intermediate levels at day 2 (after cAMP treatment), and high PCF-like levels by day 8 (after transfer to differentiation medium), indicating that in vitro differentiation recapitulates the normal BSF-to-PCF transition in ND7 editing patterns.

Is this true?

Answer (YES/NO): NO